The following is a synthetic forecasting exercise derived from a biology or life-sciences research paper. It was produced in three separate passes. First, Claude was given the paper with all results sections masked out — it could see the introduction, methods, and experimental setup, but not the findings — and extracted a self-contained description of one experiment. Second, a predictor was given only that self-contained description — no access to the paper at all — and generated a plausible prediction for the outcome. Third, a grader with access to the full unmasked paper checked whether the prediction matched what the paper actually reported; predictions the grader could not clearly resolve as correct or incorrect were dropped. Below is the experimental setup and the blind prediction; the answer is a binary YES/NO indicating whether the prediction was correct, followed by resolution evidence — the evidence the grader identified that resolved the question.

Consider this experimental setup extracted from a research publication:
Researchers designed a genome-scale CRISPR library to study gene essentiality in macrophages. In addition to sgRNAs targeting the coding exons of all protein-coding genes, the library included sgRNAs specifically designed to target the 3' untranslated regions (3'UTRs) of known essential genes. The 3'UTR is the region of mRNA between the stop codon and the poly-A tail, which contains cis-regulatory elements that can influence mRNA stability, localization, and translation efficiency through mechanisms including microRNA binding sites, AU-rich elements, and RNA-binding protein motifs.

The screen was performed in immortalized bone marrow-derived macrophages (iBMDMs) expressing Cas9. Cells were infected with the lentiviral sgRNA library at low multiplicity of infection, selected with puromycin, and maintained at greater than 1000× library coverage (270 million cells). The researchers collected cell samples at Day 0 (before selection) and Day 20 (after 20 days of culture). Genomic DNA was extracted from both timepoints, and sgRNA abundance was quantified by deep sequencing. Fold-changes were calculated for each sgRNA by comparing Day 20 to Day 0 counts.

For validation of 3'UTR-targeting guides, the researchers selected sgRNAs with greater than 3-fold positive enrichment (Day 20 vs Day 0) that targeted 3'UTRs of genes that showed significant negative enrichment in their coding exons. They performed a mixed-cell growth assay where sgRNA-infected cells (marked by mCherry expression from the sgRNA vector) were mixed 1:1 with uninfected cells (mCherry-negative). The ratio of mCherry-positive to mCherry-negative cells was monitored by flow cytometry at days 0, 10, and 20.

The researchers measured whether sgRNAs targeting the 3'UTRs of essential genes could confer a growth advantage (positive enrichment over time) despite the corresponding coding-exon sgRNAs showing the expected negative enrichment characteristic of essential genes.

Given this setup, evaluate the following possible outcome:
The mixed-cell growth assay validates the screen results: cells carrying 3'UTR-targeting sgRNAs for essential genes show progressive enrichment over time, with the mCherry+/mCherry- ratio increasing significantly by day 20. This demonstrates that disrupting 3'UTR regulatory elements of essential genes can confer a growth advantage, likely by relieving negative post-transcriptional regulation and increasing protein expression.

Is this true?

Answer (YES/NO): YES